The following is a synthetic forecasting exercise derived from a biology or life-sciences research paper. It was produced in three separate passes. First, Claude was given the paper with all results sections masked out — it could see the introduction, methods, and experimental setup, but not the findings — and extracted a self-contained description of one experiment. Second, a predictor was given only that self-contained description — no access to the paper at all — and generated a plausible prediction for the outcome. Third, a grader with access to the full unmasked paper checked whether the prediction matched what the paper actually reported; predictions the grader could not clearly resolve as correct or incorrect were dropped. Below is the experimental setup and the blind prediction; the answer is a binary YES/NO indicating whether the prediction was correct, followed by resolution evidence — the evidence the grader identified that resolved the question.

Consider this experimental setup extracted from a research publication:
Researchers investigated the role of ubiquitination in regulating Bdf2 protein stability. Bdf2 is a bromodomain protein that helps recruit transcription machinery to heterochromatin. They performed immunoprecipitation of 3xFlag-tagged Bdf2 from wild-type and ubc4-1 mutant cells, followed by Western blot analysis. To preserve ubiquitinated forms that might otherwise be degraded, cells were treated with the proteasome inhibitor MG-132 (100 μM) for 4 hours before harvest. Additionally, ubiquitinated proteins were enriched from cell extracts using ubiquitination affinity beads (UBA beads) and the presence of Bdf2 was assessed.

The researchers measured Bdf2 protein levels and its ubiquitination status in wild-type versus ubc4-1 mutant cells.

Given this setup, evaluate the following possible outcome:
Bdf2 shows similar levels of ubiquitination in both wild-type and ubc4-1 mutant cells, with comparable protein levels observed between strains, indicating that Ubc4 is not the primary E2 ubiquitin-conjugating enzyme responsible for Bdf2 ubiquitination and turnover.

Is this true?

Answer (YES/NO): NO